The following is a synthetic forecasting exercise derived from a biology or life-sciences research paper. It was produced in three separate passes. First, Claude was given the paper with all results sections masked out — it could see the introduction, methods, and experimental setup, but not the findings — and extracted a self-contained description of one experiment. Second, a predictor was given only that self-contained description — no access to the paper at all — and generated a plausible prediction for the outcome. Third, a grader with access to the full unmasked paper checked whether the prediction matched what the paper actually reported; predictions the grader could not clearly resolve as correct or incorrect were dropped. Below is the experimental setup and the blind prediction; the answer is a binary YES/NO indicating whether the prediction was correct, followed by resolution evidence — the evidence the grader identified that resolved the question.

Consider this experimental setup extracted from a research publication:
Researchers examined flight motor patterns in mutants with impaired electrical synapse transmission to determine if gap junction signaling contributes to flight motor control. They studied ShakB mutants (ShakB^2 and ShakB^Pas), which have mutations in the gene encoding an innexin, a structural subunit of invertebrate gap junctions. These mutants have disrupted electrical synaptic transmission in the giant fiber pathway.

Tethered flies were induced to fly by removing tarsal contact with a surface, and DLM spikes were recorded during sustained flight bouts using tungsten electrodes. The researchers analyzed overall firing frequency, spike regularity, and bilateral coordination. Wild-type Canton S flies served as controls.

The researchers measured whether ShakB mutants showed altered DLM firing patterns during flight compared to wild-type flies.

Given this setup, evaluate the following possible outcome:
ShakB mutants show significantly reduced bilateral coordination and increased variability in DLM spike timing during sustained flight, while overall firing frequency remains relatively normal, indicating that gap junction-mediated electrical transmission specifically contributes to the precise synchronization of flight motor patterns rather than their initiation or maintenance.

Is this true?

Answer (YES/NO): NO